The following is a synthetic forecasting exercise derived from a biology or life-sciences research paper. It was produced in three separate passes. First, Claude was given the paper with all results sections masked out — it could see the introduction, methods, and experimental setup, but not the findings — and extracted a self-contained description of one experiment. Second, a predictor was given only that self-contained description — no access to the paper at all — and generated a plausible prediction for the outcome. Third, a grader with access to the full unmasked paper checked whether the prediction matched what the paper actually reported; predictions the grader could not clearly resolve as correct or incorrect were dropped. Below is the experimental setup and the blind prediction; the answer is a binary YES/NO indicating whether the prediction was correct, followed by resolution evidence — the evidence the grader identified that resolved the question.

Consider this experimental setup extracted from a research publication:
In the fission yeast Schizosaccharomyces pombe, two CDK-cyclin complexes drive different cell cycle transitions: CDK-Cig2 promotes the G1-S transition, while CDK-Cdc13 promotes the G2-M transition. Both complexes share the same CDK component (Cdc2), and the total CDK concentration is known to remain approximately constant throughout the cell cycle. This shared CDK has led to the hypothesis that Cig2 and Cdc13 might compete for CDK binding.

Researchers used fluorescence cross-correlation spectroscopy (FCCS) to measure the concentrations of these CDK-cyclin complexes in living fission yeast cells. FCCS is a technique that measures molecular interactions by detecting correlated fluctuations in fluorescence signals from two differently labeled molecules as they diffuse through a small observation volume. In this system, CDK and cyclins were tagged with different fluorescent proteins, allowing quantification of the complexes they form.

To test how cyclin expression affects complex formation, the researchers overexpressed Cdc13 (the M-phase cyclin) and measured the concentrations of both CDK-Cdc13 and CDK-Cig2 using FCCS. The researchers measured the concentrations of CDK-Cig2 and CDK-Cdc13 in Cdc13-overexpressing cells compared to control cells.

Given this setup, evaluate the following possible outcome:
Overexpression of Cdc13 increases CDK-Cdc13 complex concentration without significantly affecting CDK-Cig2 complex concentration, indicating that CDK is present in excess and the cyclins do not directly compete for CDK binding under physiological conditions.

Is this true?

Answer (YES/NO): YES